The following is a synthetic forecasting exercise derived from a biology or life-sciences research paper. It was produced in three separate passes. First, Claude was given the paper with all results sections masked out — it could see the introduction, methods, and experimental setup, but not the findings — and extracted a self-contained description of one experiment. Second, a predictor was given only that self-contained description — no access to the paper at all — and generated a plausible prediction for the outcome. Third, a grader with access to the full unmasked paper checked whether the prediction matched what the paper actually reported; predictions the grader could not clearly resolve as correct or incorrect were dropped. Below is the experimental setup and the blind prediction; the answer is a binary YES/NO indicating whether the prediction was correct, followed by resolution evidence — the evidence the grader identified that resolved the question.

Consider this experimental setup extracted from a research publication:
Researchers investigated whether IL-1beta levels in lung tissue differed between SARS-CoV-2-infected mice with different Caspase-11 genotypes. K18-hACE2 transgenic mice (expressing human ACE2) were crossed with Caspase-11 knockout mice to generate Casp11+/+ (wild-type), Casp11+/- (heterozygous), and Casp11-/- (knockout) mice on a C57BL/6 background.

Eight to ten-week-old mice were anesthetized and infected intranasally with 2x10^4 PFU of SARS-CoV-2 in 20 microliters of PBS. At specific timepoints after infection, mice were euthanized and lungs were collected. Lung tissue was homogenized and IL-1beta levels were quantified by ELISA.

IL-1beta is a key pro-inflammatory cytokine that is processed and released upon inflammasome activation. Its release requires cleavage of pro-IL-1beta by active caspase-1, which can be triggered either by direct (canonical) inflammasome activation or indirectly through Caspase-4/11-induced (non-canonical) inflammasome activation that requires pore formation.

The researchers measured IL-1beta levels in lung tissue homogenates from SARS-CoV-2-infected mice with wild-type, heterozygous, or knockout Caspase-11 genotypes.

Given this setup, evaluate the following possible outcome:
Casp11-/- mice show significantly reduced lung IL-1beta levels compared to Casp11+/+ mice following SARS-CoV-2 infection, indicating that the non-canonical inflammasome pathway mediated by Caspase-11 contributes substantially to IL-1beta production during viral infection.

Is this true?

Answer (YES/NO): YES